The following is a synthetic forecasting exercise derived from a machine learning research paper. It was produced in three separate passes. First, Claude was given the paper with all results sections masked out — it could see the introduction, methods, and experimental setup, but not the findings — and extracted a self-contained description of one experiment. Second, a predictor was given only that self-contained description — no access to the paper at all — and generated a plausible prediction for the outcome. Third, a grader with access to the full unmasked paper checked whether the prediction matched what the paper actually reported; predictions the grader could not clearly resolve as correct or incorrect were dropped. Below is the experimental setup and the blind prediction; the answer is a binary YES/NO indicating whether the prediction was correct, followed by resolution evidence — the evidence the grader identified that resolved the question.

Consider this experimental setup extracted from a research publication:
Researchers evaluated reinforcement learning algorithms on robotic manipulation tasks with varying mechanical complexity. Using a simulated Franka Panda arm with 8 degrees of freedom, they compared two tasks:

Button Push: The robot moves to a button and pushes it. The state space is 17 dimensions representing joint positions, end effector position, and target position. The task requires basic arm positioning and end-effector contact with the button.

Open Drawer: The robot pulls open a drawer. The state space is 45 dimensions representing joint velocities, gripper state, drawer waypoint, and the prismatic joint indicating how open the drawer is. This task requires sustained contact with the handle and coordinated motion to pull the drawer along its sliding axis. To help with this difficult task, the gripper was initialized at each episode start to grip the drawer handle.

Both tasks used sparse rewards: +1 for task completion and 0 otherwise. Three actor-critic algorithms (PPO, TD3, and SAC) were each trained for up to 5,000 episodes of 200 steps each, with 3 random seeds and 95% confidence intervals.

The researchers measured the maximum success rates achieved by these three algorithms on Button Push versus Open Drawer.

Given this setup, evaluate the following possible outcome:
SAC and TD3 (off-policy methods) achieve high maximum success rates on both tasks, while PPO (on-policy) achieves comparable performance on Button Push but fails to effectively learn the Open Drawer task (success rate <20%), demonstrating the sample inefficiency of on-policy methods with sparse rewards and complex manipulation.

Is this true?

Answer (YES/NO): NO